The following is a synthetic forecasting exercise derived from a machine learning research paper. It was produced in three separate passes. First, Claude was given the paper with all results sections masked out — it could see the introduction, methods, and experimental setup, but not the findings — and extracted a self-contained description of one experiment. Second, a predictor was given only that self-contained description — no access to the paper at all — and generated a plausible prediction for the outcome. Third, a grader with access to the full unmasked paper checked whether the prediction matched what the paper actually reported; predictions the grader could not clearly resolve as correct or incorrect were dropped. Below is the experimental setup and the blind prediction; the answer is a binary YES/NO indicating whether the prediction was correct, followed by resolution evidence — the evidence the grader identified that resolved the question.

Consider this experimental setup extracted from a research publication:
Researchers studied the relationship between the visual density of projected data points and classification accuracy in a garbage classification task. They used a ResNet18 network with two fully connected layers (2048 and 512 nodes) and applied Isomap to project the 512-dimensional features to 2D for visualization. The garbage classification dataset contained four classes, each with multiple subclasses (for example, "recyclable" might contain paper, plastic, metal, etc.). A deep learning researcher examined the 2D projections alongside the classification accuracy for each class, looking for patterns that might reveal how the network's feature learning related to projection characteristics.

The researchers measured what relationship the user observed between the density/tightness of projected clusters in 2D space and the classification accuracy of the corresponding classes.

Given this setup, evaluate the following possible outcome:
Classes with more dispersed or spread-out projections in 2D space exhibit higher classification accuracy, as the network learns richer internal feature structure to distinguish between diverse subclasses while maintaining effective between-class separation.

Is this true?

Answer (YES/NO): NO